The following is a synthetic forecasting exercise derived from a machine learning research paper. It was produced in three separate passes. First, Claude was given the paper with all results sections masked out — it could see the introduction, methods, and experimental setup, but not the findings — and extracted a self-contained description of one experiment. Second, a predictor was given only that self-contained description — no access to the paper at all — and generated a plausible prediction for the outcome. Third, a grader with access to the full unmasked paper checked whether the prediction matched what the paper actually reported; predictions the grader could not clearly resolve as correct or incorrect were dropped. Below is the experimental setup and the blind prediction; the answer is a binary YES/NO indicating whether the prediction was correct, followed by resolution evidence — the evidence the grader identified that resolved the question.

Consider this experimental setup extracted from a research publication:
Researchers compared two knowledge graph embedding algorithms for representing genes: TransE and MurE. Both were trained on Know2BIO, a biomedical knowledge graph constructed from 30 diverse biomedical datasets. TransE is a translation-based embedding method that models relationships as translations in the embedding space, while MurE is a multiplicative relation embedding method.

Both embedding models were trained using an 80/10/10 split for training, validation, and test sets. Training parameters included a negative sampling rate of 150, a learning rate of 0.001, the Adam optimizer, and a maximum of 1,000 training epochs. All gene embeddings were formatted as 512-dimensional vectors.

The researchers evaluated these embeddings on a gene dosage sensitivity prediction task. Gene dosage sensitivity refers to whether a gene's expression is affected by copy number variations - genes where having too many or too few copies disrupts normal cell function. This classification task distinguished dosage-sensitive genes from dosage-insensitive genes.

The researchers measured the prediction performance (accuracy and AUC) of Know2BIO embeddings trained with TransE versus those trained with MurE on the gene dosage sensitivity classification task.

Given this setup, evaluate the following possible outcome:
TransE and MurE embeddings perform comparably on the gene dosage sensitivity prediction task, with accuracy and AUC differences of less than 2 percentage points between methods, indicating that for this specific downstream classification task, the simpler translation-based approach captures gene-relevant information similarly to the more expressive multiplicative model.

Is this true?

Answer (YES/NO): YES